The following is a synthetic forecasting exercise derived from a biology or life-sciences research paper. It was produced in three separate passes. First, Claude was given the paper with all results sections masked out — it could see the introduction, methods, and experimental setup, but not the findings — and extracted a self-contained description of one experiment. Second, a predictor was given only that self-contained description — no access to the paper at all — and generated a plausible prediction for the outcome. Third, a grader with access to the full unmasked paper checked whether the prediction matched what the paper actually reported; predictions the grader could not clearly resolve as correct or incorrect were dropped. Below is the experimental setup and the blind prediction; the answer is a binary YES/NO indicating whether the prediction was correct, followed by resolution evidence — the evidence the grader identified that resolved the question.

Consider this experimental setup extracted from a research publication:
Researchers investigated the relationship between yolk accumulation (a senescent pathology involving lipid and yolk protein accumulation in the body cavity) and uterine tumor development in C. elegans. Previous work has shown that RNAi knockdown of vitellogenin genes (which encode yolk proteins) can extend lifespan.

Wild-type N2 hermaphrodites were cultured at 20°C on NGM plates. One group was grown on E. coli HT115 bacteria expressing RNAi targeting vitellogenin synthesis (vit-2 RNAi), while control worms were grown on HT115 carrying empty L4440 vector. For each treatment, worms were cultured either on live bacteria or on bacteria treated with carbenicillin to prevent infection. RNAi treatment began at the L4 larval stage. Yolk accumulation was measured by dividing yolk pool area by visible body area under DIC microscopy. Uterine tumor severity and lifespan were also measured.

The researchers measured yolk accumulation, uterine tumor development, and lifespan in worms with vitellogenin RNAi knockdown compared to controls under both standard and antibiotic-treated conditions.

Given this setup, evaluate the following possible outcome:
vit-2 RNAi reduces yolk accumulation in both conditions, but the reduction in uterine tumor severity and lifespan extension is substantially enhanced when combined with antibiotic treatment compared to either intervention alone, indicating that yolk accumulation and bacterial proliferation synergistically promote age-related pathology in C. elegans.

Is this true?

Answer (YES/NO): NO